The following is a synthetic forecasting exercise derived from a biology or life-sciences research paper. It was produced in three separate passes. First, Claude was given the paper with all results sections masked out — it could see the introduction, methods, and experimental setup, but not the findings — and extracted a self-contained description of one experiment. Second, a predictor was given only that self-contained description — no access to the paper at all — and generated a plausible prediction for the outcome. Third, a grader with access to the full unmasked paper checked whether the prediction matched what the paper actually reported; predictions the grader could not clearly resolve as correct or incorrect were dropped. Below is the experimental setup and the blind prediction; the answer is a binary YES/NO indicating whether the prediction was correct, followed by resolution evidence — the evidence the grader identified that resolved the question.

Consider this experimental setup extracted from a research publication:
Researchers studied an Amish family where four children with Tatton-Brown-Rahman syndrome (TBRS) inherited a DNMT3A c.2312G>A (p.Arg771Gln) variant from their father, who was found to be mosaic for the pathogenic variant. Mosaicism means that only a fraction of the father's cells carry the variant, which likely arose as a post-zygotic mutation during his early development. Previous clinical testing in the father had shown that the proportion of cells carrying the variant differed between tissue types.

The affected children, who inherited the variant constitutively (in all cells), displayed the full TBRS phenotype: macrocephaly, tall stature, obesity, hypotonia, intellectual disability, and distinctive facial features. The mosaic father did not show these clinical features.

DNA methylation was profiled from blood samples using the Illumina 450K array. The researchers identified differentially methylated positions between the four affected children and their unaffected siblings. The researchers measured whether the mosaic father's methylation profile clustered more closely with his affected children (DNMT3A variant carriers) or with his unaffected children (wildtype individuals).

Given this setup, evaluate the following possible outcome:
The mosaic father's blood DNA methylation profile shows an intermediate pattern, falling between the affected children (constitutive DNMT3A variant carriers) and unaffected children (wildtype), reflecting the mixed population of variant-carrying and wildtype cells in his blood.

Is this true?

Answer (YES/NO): YES